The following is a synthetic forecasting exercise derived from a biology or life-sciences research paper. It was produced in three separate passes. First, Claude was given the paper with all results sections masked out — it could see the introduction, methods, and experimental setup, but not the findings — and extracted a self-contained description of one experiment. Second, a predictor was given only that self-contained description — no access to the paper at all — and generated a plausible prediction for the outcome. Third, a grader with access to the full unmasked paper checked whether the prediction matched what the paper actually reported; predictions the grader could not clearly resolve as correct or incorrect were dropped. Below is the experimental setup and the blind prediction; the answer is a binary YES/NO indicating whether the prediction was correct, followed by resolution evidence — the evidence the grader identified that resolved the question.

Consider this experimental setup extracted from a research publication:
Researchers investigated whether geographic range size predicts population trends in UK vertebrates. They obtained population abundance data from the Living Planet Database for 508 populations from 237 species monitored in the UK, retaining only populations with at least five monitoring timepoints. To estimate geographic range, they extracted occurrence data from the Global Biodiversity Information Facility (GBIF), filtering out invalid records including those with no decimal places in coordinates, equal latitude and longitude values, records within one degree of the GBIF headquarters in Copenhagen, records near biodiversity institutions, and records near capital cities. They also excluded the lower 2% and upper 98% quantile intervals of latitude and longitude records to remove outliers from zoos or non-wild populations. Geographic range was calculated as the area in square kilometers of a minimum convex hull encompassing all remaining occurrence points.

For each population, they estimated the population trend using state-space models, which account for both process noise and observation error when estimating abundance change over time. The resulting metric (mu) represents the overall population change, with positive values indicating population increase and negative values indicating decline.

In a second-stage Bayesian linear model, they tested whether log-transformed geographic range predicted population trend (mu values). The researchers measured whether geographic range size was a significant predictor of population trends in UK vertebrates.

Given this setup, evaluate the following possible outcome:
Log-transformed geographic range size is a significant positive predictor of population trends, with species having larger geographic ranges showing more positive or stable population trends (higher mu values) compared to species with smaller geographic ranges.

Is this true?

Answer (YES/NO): NO